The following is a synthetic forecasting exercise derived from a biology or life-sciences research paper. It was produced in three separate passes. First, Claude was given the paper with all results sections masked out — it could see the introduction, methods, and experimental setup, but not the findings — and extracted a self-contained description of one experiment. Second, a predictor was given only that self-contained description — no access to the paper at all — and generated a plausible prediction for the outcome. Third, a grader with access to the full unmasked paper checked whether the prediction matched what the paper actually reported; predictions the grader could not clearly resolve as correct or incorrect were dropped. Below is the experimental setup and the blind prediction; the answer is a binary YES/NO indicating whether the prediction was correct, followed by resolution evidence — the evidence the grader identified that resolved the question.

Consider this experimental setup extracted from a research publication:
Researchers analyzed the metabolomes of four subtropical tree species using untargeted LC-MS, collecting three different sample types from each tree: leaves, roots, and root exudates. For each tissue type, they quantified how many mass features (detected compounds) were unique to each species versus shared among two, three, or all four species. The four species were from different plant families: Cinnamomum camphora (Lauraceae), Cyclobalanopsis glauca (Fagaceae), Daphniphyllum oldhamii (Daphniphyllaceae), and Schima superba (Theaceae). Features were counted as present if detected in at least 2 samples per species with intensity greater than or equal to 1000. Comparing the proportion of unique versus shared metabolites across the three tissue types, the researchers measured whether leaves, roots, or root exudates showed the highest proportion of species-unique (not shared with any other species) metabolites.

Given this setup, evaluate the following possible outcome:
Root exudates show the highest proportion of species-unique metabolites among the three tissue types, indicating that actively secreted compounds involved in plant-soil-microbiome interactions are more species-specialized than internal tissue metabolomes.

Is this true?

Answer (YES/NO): NO